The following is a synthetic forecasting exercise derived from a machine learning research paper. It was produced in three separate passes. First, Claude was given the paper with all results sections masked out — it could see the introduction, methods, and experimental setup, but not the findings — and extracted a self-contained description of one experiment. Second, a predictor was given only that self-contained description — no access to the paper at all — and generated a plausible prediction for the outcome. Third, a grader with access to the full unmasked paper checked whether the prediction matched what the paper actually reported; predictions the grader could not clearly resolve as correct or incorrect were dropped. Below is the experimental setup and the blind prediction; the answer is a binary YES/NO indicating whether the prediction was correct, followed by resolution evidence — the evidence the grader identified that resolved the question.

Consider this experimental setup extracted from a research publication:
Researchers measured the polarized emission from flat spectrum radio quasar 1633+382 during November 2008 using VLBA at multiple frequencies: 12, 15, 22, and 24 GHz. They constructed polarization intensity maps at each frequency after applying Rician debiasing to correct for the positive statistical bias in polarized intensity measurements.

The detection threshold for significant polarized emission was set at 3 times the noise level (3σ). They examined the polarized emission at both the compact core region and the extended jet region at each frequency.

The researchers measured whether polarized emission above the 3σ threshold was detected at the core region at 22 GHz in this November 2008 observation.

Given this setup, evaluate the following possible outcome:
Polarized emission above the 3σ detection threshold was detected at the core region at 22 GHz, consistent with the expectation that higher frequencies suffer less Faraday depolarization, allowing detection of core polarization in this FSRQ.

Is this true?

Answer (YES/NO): NO